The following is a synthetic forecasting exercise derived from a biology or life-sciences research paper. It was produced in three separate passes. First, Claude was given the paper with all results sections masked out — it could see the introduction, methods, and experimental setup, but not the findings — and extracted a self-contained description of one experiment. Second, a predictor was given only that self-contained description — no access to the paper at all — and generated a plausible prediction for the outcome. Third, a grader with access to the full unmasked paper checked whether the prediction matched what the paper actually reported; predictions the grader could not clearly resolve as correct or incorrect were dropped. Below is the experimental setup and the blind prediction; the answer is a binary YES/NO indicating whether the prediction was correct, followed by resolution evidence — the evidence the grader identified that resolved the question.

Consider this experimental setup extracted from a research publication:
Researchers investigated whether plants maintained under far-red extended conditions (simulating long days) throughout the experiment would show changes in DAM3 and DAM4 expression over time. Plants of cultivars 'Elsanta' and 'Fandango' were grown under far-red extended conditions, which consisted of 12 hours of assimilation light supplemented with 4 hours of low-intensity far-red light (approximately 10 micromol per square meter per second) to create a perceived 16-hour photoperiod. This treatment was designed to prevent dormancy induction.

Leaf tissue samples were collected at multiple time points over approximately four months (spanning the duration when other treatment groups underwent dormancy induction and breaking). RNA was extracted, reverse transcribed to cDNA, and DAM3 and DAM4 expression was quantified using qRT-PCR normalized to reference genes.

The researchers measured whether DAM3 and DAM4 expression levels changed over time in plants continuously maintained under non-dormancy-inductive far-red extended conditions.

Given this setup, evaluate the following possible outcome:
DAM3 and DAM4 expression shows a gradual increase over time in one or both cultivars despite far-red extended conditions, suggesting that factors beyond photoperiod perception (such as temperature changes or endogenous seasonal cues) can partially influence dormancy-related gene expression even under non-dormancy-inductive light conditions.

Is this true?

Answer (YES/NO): YES